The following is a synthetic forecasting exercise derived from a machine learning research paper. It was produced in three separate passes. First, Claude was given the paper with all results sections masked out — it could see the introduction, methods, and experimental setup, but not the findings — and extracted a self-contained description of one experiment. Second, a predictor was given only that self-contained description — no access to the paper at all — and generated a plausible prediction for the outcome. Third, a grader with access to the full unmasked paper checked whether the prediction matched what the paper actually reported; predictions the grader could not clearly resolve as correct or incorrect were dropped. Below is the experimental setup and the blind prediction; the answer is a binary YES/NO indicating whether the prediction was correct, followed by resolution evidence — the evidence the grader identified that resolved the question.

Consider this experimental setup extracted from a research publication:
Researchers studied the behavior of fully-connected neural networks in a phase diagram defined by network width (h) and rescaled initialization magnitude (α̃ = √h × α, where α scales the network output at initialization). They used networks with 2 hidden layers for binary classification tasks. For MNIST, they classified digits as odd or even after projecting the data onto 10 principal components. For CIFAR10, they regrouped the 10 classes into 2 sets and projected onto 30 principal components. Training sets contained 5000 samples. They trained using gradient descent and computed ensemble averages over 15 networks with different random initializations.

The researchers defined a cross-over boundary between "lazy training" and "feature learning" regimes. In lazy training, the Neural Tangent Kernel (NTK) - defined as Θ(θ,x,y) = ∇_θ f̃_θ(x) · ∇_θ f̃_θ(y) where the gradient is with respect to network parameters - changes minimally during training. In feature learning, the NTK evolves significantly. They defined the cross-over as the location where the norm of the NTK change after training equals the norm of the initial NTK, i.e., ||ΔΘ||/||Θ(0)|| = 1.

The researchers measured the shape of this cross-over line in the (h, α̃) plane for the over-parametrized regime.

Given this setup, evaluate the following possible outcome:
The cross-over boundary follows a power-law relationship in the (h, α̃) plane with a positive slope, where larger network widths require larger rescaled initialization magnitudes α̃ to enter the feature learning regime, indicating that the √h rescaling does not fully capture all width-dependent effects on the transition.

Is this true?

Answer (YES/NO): NO